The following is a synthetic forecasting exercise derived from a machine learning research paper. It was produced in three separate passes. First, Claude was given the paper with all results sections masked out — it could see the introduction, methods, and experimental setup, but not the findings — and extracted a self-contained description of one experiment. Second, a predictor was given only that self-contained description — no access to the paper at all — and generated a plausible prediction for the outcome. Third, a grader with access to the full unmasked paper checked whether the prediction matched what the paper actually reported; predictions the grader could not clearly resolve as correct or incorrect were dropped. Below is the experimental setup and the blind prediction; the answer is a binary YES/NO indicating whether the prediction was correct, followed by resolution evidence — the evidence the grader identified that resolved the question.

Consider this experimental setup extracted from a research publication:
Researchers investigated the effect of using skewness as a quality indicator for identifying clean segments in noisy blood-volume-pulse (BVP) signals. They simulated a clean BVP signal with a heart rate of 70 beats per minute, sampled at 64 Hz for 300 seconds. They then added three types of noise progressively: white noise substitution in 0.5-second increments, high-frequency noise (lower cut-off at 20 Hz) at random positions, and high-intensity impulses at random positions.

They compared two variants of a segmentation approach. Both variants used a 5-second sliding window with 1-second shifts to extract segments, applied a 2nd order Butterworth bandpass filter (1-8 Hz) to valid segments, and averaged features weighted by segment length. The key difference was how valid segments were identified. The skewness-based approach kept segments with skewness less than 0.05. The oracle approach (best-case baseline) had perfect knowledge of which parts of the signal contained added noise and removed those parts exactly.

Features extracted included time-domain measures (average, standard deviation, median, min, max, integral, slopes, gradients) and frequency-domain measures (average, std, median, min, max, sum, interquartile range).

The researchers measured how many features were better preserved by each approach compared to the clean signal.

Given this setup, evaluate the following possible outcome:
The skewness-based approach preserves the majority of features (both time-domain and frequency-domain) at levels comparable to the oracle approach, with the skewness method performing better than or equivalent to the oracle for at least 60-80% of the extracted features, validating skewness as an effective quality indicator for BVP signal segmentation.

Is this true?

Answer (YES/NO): NO